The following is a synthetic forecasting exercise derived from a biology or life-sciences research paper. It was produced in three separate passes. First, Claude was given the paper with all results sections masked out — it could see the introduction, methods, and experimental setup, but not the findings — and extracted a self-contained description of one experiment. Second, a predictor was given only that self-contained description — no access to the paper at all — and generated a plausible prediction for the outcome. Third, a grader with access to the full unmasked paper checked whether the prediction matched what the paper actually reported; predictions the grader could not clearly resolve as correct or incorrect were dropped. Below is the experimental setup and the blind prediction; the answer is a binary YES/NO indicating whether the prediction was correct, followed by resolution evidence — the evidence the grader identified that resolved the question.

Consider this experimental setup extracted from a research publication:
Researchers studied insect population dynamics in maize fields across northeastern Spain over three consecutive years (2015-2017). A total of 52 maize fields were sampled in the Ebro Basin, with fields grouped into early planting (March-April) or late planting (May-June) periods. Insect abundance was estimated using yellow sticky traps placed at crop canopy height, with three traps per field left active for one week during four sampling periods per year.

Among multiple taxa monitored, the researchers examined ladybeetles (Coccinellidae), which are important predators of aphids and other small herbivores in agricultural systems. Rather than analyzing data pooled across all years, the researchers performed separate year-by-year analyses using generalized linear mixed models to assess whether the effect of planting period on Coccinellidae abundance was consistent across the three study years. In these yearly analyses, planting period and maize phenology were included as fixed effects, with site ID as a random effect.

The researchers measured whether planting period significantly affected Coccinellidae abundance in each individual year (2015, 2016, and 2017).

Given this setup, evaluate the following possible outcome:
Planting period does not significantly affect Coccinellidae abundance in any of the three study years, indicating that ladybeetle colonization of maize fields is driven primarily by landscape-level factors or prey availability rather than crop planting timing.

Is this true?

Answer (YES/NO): NO